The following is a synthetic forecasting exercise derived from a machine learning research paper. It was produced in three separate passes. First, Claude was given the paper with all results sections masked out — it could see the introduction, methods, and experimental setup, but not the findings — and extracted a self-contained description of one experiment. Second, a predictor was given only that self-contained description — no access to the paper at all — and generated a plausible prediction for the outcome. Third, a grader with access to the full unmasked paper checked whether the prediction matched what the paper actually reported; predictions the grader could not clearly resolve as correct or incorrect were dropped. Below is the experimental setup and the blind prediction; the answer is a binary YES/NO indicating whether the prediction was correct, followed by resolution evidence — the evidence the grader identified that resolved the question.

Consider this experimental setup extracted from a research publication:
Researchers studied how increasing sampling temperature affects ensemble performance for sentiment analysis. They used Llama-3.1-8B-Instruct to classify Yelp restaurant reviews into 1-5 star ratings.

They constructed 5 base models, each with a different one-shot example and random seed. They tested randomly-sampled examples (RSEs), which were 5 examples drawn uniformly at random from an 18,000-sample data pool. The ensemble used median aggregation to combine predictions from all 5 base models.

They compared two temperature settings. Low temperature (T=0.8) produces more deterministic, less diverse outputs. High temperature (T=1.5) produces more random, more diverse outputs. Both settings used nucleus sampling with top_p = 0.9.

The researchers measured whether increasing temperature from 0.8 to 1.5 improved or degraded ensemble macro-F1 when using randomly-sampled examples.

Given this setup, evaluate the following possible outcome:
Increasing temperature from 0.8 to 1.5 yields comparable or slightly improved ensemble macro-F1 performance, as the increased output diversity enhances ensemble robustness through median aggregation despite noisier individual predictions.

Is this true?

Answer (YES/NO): NO